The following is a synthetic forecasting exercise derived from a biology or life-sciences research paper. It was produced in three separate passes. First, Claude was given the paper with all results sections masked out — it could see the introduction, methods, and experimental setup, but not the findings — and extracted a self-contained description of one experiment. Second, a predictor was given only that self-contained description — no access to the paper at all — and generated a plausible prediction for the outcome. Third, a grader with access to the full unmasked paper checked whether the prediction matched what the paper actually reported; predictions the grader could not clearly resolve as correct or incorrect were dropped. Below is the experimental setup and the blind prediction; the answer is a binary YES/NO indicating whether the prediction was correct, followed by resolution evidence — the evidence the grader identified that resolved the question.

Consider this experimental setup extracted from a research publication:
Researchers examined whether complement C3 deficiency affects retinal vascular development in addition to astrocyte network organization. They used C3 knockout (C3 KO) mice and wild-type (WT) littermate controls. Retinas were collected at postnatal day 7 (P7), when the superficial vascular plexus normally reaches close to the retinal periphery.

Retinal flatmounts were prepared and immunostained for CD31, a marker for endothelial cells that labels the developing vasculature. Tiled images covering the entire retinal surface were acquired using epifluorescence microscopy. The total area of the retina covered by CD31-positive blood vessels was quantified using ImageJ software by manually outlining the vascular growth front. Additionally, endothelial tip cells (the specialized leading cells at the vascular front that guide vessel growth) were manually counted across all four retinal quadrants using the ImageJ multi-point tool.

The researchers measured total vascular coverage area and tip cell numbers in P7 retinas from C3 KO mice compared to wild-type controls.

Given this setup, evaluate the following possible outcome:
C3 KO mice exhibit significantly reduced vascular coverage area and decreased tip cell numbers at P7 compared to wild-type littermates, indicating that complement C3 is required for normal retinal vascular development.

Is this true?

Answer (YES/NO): NO